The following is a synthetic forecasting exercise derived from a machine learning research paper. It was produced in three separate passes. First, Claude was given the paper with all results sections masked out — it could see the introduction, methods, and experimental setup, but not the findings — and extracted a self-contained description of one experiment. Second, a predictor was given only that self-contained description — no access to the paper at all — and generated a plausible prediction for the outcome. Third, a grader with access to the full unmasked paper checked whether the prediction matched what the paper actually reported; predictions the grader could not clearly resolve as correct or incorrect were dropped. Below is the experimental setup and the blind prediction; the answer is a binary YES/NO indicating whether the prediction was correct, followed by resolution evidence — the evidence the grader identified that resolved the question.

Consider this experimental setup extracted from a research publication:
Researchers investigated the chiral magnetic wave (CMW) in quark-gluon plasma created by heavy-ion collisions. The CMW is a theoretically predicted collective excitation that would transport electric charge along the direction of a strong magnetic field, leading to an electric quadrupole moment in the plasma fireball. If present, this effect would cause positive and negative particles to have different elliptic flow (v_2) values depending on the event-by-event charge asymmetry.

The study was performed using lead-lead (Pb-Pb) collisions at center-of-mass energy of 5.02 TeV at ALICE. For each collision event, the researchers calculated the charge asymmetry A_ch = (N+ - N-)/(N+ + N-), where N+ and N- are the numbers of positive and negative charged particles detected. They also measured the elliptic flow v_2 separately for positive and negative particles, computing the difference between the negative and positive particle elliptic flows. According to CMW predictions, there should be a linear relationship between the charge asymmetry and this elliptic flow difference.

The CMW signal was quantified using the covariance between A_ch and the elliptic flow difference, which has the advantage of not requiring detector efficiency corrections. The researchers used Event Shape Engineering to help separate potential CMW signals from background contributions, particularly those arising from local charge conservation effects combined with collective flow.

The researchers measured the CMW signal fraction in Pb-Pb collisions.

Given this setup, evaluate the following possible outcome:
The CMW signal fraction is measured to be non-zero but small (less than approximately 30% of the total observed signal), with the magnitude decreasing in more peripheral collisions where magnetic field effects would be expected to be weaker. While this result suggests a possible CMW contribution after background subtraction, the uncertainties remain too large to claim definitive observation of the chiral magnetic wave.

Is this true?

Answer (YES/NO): NO